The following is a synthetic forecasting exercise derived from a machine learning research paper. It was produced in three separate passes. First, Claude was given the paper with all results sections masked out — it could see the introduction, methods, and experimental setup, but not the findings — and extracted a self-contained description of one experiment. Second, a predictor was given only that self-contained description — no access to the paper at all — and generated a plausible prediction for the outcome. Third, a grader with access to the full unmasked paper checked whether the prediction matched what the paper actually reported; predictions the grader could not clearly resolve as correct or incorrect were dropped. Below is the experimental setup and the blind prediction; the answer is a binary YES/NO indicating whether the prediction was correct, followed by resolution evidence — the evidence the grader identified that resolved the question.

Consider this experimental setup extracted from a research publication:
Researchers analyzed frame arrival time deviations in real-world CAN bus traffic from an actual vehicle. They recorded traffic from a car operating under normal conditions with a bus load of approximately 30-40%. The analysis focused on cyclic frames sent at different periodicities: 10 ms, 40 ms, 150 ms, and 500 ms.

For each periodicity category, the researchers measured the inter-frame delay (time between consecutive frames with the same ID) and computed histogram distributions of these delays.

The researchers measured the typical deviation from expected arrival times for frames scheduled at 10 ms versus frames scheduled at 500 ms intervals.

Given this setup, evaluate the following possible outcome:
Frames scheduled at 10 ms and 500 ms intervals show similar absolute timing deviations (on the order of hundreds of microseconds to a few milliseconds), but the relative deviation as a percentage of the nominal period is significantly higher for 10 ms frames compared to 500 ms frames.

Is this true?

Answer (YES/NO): NO